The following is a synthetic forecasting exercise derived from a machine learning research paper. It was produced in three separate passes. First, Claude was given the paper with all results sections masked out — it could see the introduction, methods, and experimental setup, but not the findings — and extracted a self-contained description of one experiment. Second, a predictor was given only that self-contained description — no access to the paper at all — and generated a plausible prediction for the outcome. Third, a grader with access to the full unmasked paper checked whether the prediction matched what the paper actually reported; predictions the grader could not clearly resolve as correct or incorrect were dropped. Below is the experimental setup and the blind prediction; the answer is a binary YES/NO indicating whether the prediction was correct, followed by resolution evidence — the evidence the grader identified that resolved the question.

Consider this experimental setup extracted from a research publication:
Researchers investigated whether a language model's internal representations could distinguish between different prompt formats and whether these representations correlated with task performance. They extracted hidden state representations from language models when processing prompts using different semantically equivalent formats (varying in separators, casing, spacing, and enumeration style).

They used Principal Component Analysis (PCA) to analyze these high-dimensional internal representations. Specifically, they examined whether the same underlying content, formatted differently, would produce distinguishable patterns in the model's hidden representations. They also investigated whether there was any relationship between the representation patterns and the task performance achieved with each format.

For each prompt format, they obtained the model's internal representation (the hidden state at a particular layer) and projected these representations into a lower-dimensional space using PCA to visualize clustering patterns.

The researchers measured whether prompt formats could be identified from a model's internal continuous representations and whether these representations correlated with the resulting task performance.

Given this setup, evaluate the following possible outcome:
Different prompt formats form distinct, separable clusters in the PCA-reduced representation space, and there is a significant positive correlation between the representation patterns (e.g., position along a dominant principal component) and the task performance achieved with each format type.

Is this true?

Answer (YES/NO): NO